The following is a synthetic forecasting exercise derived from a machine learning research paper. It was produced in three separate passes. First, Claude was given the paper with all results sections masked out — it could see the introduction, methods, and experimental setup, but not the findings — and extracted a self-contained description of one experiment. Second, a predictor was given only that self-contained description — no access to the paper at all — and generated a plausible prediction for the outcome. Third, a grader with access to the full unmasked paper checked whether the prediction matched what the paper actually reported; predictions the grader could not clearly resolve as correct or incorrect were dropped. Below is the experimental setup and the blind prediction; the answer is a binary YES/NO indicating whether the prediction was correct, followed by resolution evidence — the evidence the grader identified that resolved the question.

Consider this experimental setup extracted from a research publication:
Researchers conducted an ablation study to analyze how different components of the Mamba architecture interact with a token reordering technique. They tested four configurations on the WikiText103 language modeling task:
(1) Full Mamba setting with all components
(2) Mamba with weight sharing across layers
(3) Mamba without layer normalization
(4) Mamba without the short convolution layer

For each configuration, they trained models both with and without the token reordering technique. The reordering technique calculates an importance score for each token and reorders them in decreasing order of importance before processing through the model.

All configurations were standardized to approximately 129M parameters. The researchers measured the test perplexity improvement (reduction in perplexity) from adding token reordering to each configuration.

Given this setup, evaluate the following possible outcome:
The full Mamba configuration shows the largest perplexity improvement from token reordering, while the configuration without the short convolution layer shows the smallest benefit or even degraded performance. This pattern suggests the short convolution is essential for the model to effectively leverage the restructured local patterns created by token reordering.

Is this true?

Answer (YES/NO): NO